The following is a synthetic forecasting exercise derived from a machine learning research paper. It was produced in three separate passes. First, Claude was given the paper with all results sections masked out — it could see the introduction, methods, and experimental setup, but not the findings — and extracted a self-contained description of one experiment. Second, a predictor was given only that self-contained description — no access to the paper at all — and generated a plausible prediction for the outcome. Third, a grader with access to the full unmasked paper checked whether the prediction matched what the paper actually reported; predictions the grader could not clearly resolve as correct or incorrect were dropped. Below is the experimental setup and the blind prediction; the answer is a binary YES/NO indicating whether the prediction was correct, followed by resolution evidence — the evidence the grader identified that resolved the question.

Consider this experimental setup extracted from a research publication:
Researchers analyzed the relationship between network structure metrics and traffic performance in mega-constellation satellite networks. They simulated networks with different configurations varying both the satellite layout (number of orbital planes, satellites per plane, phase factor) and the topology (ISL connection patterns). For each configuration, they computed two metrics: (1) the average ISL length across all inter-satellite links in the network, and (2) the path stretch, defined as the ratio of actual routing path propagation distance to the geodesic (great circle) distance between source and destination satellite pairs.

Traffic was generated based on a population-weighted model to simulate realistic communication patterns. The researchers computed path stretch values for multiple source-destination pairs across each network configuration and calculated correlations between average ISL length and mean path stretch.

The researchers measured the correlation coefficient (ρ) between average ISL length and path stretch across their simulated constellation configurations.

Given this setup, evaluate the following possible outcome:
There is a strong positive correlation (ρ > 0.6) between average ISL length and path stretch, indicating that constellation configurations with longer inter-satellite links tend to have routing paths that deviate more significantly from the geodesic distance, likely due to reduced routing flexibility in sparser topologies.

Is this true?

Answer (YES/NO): YES